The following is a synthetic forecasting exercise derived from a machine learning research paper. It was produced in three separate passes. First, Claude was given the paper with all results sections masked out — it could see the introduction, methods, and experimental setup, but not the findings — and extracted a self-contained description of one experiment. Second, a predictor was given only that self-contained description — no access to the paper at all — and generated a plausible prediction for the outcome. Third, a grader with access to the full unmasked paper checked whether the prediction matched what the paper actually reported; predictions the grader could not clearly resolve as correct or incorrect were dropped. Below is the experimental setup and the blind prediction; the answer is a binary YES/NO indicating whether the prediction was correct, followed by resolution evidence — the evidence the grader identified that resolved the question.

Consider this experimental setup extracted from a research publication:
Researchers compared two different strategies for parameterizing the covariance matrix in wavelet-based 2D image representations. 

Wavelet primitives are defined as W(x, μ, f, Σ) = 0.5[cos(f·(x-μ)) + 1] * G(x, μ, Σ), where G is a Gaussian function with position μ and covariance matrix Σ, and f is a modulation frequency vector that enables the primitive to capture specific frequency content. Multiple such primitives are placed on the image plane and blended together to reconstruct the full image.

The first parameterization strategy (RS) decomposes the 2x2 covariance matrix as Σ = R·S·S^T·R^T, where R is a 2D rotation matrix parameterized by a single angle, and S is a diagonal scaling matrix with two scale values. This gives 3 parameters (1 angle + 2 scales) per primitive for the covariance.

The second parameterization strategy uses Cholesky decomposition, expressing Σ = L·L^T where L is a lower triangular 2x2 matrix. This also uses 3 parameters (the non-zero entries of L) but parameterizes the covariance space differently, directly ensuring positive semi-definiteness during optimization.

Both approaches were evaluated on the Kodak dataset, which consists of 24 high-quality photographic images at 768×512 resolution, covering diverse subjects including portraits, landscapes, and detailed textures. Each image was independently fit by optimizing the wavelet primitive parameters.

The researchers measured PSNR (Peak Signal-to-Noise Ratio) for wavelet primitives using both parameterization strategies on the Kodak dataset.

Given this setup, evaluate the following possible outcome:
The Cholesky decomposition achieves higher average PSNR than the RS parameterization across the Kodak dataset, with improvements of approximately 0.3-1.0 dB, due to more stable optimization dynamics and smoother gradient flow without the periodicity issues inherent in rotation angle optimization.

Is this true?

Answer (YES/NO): NO